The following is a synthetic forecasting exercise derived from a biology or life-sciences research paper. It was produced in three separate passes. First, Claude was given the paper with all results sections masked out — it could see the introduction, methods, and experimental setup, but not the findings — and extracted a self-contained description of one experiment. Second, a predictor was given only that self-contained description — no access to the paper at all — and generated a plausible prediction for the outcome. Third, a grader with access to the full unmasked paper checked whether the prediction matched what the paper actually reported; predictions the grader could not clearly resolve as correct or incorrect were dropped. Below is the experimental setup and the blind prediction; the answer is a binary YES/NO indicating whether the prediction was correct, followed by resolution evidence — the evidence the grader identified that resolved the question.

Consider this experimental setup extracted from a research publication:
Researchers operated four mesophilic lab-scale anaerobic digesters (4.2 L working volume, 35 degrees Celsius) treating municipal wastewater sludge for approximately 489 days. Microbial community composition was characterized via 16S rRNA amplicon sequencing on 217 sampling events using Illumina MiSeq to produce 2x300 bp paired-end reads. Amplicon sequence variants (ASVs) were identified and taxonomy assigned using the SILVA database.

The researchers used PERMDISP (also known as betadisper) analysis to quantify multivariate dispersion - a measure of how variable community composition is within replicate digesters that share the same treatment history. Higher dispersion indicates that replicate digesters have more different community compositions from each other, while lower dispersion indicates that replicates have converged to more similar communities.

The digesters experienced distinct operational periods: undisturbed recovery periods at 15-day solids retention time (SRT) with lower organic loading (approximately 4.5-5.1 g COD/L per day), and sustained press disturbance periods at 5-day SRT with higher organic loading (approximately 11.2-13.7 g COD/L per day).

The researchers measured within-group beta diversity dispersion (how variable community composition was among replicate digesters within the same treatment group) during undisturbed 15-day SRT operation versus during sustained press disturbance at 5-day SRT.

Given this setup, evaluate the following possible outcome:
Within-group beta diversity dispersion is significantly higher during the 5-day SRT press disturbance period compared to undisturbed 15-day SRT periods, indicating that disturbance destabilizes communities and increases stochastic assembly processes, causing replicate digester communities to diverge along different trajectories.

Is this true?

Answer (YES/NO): YES